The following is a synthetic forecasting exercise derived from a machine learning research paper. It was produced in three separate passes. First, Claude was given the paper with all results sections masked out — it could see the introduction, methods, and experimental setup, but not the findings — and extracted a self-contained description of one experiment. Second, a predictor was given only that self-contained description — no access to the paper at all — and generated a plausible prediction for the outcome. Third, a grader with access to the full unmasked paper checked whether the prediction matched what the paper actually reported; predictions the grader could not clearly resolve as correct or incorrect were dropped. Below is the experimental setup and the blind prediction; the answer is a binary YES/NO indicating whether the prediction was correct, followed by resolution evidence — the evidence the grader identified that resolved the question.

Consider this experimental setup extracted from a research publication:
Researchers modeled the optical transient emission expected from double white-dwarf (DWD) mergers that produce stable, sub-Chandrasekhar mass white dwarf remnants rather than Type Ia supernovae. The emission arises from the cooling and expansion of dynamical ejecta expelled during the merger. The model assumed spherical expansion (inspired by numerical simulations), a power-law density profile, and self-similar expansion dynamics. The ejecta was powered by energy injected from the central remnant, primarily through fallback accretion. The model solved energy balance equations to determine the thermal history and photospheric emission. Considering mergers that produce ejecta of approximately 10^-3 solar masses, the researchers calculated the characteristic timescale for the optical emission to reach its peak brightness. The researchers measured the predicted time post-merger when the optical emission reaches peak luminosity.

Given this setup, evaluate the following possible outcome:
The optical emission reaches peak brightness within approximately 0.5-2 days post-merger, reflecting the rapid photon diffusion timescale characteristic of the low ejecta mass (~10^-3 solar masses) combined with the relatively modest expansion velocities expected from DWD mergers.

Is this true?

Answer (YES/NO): NO